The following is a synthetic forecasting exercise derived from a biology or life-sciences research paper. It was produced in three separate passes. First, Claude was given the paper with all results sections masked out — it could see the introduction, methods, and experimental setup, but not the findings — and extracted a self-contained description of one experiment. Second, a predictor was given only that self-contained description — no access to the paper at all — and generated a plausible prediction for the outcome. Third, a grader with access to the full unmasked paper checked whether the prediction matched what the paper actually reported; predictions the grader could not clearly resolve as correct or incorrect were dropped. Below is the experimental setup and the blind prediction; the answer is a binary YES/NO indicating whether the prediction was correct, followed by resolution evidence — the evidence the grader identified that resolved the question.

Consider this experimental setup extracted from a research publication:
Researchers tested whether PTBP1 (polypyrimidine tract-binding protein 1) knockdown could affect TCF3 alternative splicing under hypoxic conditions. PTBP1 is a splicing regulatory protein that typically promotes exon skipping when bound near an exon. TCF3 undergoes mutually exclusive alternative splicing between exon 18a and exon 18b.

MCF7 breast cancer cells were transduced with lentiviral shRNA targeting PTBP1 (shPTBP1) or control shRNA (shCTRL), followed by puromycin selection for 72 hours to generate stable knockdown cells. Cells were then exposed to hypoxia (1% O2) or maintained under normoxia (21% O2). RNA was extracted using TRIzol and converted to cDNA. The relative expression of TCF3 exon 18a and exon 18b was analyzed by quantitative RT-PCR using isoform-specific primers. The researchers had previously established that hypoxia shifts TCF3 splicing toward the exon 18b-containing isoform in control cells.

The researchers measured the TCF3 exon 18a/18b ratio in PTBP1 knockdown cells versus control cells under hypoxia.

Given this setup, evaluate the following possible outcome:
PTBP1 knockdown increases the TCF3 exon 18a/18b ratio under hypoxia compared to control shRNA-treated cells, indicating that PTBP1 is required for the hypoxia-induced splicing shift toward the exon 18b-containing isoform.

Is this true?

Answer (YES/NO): YES